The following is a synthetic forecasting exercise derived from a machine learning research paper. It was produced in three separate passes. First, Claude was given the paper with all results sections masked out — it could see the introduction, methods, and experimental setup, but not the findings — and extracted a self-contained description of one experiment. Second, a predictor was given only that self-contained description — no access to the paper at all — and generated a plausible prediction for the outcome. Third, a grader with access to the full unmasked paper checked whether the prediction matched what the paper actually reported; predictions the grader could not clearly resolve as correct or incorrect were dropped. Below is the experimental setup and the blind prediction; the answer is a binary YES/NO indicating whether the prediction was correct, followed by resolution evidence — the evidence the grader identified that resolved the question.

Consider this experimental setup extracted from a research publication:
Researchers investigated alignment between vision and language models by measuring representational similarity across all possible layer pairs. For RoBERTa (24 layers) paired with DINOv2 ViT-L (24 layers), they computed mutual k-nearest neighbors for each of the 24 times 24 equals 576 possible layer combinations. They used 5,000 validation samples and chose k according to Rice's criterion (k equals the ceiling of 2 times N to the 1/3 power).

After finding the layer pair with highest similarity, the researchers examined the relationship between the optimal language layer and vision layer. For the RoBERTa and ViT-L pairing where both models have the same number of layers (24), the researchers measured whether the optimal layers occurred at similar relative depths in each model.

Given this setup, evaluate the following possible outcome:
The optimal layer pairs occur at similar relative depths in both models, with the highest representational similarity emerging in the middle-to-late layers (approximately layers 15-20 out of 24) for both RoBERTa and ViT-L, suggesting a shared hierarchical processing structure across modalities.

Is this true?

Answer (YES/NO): NO